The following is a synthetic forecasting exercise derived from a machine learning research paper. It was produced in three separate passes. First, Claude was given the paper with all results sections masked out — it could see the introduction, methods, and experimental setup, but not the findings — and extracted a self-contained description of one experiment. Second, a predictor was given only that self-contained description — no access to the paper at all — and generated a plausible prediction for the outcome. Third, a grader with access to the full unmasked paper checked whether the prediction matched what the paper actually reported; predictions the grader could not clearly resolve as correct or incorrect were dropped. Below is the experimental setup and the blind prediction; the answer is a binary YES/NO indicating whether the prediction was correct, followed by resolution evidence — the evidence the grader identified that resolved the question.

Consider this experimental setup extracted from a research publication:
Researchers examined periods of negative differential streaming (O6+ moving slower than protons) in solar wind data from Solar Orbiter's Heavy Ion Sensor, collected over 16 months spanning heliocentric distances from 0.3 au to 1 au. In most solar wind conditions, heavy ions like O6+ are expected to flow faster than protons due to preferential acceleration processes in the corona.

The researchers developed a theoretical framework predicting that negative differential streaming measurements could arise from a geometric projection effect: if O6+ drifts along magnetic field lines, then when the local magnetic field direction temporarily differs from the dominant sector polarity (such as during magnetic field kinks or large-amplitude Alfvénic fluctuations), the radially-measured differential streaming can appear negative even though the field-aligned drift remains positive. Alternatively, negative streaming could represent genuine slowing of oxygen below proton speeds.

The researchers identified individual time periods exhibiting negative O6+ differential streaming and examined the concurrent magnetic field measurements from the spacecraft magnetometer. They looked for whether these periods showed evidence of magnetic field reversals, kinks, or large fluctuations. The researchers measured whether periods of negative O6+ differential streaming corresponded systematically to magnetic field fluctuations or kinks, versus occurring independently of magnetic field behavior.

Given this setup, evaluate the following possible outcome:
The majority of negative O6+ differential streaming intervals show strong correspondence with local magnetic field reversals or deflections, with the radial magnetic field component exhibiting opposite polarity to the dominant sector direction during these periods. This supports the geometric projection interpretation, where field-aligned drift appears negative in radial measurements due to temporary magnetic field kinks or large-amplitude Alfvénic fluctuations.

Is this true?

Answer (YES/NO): YES